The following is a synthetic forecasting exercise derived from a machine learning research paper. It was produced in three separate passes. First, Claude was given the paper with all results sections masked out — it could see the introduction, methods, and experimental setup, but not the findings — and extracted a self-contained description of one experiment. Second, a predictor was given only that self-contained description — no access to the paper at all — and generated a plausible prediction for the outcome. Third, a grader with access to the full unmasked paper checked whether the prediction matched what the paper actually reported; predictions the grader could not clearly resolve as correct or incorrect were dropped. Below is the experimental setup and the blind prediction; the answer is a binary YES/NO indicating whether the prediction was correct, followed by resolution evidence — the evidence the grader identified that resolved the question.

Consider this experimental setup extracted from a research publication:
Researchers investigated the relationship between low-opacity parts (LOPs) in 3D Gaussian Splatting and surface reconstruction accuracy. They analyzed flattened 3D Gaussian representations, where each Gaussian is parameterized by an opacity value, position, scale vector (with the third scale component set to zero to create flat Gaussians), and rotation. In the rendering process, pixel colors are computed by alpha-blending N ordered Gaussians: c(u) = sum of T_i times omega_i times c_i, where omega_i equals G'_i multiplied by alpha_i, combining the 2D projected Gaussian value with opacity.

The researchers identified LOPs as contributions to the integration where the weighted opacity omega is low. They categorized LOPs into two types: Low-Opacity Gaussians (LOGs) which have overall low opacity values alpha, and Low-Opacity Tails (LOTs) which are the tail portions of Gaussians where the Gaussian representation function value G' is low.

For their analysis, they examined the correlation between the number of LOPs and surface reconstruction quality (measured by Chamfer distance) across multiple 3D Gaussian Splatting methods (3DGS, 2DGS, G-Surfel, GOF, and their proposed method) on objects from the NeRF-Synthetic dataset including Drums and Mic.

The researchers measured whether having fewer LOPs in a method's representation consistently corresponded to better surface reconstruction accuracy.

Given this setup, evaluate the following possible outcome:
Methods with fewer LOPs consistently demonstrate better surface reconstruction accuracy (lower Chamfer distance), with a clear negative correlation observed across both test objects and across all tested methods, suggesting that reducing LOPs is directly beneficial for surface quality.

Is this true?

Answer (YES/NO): NO